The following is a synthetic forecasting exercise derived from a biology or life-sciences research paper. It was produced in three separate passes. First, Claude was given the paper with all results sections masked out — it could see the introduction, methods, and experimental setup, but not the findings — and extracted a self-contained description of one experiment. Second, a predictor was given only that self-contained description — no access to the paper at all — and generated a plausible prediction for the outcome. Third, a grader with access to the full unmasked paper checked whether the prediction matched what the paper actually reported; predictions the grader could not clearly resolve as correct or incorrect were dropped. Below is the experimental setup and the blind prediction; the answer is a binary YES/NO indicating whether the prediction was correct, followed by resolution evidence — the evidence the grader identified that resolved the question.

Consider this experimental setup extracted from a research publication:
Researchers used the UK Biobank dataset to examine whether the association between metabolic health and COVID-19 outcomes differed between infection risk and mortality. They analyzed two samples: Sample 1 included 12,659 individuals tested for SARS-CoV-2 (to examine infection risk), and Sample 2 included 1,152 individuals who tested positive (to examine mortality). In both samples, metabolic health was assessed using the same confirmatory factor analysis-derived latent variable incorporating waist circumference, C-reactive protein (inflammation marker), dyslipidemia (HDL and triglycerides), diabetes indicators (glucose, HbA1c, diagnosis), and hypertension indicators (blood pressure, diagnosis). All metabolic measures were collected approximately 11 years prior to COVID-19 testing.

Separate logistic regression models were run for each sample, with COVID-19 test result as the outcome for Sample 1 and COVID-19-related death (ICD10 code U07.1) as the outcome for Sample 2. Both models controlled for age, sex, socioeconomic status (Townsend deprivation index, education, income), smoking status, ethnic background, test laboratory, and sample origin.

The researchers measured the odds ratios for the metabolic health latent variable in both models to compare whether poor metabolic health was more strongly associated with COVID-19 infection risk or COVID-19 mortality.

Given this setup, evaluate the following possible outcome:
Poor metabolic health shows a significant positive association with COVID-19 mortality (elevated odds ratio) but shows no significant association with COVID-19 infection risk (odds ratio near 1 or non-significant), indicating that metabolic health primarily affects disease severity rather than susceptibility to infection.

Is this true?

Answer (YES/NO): YES